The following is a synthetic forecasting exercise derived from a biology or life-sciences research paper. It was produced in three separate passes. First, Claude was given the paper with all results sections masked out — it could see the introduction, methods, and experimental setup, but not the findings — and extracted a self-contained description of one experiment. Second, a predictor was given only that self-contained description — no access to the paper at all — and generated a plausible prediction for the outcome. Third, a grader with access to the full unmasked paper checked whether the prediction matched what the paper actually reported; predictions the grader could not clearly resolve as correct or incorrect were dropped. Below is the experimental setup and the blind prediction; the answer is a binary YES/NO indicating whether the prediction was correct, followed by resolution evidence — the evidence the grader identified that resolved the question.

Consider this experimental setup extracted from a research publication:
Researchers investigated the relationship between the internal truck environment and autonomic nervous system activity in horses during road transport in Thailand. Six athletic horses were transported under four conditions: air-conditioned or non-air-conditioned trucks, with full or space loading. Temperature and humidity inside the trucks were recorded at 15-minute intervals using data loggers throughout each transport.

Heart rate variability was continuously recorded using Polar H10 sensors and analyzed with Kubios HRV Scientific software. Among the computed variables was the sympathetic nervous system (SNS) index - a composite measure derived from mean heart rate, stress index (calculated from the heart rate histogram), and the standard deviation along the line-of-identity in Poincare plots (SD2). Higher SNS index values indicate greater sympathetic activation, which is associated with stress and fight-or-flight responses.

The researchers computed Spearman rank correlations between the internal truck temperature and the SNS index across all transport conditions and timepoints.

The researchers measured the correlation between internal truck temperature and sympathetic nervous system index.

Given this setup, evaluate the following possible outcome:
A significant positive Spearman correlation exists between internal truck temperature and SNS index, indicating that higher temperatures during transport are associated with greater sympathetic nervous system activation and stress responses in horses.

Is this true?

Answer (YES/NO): NO